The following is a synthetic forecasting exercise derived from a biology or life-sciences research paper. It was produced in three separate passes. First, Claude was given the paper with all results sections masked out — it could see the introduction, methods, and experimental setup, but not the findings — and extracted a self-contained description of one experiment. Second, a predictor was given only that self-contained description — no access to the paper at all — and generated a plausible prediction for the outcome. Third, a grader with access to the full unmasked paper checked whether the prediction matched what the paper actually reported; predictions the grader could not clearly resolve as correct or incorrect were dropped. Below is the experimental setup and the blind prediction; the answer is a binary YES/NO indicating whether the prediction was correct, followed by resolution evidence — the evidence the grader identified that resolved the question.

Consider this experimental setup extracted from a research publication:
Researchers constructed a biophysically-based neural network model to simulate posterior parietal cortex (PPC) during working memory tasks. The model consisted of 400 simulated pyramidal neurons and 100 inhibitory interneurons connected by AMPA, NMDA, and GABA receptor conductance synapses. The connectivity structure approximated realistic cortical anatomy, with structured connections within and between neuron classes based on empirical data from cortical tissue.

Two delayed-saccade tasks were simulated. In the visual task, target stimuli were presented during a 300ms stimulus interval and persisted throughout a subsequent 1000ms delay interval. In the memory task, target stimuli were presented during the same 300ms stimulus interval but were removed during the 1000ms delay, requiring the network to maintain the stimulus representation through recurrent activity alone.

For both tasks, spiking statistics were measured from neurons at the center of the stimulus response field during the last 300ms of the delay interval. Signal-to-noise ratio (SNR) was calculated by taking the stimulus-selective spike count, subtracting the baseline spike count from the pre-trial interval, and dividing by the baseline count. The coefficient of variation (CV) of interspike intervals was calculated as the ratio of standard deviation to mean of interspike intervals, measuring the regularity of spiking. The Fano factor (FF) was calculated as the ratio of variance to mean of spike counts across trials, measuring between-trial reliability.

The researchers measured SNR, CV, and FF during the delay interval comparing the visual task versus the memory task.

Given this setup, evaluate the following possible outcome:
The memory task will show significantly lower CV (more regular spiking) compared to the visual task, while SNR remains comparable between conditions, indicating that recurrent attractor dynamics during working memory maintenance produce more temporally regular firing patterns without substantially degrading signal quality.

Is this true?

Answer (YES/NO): NO